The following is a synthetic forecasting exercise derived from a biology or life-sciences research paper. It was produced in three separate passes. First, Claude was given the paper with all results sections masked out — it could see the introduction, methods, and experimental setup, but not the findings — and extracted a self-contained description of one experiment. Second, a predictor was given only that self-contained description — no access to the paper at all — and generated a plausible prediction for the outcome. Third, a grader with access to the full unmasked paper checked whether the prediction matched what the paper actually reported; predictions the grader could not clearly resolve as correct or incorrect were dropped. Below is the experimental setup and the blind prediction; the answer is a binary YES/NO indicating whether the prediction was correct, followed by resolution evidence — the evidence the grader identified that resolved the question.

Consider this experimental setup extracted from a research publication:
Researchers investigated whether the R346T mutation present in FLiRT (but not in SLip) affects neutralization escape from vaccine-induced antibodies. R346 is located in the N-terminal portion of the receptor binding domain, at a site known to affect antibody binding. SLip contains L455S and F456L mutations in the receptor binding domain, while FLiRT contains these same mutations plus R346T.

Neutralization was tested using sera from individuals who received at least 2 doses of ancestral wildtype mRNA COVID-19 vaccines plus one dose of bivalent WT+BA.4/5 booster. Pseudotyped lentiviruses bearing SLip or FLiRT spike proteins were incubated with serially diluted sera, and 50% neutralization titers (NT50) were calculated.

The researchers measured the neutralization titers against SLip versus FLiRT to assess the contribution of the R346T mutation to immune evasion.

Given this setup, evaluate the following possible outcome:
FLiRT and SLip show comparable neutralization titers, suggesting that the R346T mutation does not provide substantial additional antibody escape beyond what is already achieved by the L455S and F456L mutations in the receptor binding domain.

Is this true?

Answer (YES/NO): NO